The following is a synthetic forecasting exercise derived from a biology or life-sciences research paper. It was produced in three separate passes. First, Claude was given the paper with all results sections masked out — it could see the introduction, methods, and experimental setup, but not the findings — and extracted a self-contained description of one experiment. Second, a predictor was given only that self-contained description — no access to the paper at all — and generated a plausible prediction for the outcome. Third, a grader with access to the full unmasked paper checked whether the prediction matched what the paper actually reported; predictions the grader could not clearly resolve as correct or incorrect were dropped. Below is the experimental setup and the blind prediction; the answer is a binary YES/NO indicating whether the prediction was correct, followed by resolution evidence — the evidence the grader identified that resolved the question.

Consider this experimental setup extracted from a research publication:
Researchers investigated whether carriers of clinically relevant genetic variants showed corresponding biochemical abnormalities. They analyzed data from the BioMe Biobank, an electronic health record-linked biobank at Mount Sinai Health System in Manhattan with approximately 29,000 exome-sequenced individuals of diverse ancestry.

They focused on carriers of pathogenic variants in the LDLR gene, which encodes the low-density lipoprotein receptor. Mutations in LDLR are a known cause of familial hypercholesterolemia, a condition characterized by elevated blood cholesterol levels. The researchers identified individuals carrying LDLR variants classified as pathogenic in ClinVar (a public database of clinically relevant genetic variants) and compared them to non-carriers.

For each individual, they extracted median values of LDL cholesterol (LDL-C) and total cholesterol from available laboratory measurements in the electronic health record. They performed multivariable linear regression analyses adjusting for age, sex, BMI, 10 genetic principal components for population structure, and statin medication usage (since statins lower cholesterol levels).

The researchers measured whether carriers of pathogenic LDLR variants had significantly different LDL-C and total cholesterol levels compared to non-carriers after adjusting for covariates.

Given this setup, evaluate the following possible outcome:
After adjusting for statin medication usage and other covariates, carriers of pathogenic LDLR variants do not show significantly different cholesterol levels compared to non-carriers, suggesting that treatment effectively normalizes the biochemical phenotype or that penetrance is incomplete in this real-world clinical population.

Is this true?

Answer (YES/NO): NO